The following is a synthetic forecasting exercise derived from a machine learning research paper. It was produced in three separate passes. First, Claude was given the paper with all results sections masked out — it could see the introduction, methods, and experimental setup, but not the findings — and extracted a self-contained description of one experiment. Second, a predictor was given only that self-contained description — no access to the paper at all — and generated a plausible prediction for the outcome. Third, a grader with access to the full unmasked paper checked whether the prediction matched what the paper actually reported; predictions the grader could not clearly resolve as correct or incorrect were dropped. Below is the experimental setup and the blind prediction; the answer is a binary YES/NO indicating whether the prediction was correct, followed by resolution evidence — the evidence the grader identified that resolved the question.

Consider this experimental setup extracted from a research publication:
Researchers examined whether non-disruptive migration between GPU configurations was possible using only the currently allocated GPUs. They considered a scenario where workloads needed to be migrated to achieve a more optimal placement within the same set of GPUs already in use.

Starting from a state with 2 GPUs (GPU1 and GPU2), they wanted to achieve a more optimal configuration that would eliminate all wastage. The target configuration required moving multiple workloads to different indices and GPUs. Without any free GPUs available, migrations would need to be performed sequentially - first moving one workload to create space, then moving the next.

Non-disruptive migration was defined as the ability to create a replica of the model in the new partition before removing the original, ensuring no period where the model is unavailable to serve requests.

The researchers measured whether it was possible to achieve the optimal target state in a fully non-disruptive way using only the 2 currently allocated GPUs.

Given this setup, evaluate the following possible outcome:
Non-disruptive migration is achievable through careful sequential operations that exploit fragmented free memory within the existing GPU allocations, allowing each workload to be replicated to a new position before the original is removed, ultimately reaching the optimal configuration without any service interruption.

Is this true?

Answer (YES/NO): NO